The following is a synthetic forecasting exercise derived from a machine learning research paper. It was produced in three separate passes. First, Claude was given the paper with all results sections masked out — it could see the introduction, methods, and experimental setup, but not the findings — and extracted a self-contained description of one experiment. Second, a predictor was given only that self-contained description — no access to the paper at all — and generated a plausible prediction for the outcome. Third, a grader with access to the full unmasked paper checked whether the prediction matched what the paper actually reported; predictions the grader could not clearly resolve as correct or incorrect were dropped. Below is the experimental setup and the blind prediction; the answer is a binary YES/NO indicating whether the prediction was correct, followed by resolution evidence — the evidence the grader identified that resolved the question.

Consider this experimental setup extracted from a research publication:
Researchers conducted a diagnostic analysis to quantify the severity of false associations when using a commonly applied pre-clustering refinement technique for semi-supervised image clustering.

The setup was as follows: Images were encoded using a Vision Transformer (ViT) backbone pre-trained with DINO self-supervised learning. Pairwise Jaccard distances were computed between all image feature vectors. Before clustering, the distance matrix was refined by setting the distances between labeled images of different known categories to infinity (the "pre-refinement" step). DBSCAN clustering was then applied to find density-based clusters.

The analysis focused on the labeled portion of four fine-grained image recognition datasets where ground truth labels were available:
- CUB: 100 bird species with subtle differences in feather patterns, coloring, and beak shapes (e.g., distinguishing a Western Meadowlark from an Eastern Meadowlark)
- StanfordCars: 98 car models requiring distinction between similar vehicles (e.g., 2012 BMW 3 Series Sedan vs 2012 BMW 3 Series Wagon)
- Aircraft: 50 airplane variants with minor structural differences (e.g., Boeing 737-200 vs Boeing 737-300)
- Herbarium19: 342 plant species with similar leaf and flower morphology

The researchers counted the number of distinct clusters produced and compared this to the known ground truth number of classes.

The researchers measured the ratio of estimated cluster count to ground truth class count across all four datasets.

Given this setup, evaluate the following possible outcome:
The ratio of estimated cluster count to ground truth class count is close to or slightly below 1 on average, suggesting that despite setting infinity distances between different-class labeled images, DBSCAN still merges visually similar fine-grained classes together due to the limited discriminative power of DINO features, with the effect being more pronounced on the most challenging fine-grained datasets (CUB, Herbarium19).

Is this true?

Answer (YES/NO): NO